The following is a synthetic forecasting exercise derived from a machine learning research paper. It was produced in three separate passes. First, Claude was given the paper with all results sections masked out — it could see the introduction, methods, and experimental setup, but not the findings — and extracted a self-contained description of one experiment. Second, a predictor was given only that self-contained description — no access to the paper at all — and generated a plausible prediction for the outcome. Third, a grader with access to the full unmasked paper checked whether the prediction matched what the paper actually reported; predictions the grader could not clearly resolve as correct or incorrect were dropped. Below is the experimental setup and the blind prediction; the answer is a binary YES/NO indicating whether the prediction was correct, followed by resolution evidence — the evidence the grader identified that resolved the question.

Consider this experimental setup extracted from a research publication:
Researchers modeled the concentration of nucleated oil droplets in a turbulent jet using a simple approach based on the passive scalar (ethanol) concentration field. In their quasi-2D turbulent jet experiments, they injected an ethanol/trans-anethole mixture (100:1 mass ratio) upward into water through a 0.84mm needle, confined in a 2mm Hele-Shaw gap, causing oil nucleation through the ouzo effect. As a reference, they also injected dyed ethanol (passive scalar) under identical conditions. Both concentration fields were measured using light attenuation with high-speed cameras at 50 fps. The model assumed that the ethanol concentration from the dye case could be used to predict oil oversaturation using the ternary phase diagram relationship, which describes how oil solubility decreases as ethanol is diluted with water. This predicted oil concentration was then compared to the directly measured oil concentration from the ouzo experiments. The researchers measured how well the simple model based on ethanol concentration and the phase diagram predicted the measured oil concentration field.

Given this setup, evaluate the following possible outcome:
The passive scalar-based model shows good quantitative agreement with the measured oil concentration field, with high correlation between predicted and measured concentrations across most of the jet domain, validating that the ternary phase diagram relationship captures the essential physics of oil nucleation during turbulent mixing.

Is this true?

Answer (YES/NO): NO